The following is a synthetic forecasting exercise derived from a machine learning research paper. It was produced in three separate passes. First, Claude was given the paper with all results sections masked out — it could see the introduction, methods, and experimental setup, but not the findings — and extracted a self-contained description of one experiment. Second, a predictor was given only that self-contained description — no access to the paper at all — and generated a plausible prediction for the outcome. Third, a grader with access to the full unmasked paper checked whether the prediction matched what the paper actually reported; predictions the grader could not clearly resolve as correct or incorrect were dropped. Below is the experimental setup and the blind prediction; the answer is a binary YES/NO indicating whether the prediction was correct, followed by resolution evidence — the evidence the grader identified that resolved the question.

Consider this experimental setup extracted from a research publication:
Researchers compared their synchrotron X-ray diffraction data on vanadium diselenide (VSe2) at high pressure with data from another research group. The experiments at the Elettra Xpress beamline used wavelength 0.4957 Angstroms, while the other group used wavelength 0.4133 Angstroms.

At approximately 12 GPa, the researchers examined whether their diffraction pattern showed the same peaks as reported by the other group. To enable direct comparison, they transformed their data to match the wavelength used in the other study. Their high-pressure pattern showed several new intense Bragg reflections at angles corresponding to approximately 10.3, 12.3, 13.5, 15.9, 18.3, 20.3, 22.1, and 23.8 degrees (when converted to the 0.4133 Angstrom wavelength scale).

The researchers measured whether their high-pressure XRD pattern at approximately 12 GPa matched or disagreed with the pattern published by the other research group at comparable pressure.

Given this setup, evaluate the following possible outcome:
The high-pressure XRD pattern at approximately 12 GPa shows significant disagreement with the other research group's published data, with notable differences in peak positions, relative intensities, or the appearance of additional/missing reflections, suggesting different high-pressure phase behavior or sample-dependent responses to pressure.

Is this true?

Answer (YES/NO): YES